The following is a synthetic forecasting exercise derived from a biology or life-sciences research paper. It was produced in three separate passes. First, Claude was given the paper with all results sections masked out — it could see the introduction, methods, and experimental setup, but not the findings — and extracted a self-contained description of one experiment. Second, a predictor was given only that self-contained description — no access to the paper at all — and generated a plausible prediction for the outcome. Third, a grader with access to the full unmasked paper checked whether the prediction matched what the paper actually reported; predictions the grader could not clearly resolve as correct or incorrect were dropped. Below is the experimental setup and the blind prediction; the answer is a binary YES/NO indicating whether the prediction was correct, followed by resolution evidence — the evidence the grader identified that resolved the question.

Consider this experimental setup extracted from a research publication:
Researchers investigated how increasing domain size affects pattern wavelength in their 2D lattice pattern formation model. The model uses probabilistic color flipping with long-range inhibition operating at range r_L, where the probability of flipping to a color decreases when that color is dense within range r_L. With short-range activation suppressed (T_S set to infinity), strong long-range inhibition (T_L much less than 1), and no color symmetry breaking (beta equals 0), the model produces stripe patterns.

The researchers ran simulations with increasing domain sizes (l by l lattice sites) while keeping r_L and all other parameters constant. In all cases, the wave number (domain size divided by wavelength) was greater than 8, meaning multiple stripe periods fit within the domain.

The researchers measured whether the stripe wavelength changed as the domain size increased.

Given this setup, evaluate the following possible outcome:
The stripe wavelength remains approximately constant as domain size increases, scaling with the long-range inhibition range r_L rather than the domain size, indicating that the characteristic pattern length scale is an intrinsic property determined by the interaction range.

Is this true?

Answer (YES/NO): YES